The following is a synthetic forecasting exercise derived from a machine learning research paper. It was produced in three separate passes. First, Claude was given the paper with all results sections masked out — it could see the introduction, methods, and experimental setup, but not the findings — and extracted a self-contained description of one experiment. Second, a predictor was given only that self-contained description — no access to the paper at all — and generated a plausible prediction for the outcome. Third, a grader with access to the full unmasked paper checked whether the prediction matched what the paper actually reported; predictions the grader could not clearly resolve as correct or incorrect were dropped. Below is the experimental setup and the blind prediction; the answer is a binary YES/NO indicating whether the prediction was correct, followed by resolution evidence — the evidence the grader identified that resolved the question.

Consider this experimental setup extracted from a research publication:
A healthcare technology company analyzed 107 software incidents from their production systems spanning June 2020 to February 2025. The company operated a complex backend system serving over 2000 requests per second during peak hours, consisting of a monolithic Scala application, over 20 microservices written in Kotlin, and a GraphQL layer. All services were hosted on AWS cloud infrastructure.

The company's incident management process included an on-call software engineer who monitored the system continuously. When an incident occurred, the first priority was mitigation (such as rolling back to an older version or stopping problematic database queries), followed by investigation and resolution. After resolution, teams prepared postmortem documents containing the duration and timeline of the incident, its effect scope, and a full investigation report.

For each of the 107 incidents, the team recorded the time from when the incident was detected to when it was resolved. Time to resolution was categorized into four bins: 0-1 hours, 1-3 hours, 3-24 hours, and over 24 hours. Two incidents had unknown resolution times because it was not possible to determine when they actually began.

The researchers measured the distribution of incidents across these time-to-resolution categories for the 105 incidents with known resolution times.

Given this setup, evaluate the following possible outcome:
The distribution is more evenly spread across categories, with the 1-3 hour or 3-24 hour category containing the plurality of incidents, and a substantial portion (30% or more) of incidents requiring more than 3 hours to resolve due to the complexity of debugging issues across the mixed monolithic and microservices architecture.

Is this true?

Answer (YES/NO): NO